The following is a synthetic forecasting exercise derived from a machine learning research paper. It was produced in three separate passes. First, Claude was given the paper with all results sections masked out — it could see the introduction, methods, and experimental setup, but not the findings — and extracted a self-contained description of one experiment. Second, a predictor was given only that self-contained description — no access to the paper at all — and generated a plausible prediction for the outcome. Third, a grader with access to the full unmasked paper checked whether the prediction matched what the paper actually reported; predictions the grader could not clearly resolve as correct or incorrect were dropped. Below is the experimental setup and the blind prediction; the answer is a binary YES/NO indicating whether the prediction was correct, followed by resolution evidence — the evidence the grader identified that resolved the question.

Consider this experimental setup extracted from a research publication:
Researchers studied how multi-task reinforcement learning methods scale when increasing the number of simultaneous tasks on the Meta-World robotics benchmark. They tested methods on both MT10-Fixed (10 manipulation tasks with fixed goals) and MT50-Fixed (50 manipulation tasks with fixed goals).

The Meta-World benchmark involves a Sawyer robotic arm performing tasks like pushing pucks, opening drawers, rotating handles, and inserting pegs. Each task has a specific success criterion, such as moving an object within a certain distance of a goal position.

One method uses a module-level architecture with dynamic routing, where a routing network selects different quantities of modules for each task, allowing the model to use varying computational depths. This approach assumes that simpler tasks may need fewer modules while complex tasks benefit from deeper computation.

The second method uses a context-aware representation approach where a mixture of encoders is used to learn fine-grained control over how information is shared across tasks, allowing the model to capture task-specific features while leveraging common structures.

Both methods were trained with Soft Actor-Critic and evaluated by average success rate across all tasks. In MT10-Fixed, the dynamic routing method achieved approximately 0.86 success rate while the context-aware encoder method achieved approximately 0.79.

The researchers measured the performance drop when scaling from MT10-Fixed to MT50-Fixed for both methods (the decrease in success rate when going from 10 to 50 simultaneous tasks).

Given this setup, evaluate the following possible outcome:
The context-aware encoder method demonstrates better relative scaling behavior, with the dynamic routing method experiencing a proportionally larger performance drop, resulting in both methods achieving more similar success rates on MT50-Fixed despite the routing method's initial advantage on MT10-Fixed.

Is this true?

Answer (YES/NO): NO